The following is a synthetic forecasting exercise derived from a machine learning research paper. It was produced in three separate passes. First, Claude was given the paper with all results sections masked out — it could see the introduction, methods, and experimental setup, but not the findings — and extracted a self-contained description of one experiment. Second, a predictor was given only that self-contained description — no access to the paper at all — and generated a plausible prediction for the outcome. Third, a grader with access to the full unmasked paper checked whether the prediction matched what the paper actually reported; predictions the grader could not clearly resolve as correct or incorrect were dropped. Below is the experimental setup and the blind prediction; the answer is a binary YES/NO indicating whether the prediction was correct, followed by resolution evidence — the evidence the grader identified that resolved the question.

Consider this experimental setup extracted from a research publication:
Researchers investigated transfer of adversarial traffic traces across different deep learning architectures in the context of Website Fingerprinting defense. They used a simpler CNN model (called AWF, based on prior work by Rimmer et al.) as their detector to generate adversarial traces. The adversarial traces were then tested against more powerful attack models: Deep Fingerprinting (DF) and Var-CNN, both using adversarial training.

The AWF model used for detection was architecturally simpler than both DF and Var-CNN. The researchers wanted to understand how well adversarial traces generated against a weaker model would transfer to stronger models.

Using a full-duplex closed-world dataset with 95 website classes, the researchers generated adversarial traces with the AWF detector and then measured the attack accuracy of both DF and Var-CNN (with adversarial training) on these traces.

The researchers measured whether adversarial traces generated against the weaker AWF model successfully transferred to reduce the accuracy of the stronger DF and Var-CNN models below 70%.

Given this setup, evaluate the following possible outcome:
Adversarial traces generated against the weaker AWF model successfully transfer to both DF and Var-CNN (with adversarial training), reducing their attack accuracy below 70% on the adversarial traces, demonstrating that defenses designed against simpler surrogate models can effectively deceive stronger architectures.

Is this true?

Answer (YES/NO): YES